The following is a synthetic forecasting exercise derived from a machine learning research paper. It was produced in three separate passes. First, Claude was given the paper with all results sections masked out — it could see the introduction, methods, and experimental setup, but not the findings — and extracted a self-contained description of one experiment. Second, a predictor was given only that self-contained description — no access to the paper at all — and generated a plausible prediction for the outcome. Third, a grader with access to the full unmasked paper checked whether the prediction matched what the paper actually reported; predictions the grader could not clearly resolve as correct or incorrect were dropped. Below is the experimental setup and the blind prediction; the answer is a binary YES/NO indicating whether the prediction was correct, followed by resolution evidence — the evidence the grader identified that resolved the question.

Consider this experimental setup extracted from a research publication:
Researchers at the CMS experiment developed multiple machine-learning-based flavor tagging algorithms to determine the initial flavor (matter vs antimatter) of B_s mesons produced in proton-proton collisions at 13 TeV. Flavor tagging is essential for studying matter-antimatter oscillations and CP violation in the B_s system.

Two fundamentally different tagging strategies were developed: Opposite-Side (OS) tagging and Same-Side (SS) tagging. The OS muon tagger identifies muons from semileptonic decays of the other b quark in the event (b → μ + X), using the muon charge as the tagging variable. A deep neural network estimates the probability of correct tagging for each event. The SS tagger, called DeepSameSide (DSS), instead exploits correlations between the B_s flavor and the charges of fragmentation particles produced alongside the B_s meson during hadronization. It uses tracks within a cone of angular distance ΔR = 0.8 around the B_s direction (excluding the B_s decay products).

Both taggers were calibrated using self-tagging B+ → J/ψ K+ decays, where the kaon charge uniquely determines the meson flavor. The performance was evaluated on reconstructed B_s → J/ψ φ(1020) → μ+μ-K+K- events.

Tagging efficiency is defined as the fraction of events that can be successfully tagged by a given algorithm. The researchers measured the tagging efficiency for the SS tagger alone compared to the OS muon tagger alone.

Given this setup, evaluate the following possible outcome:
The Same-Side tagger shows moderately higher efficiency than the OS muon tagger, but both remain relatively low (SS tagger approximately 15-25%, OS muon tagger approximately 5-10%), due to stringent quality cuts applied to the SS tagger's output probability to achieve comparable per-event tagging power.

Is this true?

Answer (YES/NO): NO